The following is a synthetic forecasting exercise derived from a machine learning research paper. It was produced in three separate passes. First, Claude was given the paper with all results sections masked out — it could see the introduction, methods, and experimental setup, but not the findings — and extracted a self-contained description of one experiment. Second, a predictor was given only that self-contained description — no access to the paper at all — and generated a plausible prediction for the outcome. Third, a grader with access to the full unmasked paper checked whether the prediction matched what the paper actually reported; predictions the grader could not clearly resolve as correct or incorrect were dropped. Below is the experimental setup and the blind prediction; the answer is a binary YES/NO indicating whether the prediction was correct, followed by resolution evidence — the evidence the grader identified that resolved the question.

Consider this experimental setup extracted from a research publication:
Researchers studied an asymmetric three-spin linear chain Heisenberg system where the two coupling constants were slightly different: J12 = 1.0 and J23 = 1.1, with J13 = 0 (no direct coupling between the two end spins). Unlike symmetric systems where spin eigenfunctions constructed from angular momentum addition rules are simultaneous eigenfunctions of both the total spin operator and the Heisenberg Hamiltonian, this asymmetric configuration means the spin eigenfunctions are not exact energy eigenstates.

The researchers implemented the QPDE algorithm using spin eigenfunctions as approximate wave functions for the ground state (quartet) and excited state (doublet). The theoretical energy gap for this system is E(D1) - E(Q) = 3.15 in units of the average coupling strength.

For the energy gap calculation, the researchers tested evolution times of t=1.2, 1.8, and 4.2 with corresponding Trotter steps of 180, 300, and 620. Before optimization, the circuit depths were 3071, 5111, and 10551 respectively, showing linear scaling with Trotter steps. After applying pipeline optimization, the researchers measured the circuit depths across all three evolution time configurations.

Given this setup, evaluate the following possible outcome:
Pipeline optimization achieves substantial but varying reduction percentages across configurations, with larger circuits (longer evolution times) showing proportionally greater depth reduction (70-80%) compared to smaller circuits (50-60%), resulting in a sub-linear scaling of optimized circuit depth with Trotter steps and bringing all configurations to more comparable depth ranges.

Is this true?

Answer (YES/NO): NO